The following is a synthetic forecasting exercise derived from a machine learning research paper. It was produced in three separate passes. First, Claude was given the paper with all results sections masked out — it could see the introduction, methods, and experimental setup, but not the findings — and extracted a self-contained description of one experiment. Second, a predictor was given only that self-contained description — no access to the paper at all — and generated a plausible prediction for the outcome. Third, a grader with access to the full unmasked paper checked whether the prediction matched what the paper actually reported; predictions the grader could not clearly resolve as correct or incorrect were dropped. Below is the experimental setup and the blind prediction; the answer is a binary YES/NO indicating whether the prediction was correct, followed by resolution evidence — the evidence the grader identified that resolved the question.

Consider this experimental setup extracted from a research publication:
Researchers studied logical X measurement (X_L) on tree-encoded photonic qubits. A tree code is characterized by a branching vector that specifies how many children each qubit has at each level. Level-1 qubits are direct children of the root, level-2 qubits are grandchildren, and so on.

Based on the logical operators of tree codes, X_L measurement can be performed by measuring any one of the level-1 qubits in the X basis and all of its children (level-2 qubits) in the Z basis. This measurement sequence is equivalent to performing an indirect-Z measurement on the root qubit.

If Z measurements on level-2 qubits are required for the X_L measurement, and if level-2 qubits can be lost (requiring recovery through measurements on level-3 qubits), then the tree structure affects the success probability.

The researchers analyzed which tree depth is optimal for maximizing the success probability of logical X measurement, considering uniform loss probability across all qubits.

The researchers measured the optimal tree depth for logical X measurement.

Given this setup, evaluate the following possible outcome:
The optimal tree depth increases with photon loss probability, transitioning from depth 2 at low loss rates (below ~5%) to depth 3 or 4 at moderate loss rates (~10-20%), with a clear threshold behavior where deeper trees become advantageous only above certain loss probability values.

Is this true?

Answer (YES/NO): NO